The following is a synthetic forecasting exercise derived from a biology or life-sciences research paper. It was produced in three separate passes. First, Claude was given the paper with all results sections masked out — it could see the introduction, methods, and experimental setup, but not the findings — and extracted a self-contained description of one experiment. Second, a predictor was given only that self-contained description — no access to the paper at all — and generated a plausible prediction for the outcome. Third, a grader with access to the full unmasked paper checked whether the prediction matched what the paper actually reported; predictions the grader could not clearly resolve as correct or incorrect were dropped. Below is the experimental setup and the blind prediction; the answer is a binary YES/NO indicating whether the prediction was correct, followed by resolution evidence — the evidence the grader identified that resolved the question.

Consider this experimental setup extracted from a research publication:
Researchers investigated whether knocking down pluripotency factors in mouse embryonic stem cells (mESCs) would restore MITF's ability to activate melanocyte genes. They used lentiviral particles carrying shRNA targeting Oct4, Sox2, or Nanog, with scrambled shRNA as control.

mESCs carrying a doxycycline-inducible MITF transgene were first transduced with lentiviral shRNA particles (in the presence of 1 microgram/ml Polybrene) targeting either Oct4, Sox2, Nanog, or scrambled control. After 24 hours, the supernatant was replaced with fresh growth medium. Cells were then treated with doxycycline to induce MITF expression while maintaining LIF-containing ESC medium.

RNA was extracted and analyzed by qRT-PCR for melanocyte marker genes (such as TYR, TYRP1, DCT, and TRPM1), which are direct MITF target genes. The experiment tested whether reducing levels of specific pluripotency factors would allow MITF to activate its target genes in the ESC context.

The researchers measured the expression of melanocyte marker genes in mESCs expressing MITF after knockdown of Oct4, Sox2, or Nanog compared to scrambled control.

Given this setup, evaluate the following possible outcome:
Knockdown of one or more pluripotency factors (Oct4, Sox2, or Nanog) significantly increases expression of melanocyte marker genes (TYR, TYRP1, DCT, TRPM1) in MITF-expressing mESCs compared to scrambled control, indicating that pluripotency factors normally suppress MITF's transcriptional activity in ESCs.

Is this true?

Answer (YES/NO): YES